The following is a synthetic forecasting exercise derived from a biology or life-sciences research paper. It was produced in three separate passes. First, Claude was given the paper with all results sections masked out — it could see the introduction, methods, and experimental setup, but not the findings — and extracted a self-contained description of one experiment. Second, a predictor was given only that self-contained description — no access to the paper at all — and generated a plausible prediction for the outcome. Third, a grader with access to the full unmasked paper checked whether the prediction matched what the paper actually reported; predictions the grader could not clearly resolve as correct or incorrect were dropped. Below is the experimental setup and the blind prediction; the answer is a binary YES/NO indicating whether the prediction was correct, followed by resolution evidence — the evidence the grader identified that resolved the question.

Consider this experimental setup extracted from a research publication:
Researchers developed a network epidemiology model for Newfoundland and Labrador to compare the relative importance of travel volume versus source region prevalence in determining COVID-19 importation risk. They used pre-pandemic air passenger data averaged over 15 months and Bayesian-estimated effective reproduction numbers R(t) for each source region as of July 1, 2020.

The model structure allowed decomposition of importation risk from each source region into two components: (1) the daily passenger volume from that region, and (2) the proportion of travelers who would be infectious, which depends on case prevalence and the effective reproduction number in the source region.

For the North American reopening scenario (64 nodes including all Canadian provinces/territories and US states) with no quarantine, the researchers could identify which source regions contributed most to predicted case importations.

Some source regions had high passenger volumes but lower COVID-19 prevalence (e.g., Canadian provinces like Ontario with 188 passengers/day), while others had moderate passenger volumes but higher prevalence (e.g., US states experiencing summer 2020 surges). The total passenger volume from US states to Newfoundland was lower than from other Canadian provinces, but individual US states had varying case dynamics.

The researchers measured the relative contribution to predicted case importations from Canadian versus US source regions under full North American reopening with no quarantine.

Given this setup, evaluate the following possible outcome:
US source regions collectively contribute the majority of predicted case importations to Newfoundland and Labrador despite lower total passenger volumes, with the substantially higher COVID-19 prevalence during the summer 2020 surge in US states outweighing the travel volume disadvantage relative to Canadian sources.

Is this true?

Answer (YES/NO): YES